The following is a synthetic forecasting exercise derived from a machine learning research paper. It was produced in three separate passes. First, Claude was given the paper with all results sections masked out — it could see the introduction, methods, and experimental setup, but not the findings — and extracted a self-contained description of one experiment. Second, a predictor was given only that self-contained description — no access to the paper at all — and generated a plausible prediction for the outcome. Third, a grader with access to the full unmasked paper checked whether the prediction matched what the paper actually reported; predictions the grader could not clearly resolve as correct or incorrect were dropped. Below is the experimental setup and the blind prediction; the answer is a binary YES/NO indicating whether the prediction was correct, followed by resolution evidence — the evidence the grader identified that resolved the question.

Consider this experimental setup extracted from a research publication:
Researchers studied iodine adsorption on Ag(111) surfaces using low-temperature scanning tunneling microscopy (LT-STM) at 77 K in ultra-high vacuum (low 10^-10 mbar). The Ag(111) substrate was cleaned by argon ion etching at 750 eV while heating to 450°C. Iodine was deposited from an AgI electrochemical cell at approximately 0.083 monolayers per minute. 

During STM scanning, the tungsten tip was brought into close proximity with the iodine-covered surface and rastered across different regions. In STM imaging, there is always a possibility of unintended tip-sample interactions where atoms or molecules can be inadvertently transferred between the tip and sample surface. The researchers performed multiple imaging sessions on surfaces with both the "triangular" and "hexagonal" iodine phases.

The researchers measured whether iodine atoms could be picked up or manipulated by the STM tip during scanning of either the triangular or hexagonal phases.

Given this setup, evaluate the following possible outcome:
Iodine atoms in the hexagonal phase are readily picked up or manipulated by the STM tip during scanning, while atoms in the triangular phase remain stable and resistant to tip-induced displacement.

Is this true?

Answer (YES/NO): NO